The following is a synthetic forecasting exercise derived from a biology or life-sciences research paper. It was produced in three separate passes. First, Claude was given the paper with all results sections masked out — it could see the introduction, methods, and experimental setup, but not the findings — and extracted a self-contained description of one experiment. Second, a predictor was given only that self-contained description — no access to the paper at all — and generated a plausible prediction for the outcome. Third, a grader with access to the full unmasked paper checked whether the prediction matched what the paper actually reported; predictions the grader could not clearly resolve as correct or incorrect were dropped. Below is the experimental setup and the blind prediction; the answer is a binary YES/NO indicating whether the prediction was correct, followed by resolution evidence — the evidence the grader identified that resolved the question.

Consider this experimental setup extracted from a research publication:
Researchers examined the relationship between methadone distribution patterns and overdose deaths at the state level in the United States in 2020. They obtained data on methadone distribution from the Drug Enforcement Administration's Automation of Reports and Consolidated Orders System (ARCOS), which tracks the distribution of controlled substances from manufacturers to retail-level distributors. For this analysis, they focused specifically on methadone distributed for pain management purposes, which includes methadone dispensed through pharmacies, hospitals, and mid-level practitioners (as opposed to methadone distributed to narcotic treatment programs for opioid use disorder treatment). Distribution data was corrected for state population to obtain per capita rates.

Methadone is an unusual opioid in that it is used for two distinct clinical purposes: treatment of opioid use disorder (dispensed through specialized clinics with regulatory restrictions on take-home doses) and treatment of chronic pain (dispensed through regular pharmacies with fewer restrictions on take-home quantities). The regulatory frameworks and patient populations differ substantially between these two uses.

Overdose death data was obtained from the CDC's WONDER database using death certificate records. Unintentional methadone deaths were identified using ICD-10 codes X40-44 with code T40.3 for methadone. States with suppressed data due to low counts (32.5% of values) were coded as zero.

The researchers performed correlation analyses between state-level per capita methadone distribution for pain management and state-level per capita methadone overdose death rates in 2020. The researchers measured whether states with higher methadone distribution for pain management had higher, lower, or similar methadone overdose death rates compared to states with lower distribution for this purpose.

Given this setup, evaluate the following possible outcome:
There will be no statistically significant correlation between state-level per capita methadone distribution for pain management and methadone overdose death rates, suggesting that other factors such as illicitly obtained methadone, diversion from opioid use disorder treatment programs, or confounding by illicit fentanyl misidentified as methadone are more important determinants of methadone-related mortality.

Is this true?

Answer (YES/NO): YES